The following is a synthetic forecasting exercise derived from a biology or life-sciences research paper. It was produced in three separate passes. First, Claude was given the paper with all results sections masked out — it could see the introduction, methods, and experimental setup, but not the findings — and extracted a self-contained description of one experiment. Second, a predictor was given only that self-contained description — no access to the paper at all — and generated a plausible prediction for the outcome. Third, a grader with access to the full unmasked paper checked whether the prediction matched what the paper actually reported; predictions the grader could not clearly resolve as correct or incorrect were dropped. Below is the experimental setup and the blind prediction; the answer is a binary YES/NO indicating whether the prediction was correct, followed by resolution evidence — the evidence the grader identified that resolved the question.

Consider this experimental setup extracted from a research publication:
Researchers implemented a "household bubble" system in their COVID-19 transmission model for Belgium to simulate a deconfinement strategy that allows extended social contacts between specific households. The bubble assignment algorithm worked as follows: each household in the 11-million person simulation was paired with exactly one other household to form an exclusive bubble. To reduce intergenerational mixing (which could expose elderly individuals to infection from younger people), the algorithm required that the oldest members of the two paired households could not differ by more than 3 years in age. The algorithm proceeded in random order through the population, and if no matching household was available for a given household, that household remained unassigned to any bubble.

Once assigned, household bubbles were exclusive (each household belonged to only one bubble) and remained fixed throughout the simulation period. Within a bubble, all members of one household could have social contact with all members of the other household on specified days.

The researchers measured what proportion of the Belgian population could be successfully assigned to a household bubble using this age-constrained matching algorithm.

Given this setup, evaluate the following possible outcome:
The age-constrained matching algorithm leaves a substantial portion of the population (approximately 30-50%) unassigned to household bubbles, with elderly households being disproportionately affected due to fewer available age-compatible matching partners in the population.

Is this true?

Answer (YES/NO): NO